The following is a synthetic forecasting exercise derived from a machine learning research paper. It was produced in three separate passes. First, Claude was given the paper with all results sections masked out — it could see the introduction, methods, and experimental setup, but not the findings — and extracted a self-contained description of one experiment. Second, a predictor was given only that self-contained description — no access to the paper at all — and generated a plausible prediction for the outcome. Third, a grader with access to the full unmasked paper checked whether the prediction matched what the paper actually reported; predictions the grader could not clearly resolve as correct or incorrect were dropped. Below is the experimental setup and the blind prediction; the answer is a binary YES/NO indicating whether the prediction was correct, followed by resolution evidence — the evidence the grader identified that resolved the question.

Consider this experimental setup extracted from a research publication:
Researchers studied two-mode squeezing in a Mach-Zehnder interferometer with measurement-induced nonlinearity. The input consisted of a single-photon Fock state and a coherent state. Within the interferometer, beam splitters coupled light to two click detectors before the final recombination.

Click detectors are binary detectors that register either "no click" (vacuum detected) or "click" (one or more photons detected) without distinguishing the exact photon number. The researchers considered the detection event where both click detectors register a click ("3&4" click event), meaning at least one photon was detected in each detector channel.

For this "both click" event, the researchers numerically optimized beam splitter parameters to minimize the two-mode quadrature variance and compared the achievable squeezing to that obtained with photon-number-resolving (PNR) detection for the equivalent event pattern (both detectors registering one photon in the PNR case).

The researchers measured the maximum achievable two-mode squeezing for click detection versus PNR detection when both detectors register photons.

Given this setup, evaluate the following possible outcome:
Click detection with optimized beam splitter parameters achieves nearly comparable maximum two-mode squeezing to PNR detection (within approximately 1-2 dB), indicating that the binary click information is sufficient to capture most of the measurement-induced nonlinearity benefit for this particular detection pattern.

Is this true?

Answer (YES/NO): YES